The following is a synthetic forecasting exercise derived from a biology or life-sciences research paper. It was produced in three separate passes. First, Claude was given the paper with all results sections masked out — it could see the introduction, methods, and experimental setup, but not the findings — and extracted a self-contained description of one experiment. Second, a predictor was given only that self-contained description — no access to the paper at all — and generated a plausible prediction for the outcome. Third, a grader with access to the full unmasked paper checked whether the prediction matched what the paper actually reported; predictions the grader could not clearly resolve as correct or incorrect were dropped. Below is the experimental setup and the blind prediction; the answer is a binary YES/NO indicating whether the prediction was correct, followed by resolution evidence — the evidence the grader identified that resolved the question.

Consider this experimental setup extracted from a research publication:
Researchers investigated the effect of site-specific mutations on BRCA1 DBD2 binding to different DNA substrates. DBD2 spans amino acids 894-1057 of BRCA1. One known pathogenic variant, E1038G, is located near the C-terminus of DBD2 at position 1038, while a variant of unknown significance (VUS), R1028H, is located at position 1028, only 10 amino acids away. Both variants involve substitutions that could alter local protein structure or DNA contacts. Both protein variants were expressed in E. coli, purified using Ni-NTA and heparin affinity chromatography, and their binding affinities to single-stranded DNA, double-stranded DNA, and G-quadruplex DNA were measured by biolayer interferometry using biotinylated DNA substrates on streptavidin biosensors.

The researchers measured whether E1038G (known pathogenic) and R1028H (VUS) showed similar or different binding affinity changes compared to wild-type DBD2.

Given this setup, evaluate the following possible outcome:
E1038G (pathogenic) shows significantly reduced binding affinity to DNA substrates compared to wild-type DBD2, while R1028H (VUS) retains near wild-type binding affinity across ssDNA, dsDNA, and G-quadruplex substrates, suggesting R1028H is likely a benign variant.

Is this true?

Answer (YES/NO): NO